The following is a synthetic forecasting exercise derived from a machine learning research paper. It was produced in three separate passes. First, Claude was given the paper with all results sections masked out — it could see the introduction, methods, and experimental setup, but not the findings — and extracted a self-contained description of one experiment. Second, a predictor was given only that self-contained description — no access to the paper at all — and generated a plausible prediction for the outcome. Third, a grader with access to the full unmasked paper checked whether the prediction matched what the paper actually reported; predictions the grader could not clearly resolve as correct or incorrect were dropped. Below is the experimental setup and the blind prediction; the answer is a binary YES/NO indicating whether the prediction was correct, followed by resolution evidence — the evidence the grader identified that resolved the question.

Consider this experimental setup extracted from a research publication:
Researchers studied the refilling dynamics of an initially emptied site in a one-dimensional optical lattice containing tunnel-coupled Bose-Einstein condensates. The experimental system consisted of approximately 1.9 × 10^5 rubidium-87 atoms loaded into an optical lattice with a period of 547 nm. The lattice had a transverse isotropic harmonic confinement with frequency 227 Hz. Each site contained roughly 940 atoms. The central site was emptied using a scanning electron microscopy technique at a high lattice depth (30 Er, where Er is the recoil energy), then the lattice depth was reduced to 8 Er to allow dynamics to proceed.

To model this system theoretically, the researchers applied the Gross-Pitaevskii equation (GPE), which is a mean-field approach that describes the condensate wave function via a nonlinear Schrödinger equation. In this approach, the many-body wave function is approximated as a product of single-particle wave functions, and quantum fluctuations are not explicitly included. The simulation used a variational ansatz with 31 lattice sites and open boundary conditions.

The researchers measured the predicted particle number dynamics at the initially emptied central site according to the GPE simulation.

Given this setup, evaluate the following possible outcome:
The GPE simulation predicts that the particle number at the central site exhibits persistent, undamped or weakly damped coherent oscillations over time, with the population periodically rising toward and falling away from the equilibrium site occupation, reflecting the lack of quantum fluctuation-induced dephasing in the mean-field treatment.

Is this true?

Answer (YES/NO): NO